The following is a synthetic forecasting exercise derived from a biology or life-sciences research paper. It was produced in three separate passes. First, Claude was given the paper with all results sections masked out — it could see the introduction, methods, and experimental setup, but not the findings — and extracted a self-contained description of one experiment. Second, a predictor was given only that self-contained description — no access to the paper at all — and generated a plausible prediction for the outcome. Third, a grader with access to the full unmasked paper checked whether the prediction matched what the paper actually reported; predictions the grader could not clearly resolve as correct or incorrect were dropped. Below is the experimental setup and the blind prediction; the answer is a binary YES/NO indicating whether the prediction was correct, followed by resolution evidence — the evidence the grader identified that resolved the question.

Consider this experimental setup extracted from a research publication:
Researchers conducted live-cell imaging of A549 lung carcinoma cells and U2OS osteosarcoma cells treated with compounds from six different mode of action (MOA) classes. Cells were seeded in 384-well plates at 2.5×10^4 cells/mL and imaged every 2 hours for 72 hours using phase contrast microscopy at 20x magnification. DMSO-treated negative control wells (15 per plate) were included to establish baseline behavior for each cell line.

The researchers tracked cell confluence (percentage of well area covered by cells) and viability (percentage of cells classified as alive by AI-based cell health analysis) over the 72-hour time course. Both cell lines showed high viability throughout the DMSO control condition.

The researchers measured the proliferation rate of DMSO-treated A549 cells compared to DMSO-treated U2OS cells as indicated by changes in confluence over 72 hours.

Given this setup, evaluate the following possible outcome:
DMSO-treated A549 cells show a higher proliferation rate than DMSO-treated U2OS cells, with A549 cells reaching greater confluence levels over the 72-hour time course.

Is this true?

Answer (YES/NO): YES